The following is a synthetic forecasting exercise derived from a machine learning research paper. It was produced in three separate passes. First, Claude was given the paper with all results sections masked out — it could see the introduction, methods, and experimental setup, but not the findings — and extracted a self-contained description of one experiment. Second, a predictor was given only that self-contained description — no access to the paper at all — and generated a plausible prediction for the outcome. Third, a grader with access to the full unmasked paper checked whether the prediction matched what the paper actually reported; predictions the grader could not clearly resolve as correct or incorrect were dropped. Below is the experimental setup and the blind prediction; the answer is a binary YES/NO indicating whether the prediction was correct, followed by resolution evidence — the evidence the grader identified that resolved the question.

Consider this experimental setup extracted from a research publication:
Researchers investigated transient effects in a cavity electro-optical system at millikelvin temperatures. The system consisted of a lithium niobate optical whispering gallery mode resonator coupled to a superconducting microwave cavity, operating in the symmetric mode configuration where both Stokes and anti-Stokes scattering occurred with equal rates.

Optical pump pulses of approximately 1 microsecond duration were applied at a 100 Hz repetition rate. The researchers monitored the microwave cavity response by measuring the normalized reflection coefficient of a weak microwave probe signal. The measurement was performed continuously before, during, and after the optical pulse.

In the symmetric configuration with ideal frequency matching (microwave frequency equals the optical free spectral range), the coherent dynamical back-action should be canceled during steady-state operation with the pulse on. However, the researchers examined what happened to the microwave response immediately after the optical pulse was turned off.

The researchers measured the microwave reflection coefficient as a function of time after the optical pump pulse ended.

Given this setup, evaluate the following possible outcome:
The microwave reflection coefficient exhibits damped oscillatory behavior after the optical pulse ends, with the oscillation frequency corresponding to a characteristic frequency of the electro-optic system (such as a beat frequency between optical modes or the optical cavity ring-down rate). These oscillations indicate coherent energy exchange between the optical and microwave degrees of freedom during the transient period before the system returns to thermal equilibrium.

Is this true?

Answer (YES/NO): NO